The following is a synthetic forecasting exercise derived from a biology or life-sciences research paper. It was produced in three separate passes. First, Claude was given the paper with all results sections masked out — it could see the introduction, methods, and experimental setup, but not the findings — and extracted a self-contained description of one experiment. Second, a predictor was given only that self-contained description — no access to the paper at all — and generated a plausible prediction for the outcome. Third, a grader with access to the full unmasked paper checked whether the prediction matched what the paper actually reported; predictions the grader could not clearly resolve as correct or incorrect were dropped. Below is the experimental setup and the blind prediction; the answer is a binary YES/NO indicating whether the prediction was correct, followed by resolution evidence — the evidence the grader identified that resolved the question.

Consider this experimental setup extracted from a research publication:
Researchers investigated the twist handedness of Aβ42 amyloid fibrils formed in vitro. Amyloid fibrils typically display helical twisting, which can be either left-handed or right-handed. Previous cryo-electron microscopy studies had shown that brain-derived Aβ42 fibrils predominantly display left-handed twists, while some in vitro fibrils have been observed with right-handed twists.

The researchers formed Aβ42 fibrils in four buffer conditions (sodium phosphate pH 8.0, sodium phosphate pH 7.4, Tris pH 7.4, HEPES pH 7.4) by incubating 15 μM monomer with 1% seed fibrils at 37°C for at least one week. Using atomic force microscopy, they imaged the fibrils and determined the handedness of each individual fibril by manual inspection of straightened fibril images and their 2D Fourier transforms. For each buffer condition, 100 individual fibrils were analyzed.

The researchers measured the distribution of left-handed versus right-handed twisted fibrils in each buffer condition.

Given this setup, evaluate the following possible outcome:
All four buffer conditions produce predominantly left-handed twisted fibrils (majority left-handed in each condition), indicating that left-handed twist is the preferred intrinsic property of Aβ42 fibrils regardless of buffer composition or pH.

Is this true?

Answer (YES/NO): YES